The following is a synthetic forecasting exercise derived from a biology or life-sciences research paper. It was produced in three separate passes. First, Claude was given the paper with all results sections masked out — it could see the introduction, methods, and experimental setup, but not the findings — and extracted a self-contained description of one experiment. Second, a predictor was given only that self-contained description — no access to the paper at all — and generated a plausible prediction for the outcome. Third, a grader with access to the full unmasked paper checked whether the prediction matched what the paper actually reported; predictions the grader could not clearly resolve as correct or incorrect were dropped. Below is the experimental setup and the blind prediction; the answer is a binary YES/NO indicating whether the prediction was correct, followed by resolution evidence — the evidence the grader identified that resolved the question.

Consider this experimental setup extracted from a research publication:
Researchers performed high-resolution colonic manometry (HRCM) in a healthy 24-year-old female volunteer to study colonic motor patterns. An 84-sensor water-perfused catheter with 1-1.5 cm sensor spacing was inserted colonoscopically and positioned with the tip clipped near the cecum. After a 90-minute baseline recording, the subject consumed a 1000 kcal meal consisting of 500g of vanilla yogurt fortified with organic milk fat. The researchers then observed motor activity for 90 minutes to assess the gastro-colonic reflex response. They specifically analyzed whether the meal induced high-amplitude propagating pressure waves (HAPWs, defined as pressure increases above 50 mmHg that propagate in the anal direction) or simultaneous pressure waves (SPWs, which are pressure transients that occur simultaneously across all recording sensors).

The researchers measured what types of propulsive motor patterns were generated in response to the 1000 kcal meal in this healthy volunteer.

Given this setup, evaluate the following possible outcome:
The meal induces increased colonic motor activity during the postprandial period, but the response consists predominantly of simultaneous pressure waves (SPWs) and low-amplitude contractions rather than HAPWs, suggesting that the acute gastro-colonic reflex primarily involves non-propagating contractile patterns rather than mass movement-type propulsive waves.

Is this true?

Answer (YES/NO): YES